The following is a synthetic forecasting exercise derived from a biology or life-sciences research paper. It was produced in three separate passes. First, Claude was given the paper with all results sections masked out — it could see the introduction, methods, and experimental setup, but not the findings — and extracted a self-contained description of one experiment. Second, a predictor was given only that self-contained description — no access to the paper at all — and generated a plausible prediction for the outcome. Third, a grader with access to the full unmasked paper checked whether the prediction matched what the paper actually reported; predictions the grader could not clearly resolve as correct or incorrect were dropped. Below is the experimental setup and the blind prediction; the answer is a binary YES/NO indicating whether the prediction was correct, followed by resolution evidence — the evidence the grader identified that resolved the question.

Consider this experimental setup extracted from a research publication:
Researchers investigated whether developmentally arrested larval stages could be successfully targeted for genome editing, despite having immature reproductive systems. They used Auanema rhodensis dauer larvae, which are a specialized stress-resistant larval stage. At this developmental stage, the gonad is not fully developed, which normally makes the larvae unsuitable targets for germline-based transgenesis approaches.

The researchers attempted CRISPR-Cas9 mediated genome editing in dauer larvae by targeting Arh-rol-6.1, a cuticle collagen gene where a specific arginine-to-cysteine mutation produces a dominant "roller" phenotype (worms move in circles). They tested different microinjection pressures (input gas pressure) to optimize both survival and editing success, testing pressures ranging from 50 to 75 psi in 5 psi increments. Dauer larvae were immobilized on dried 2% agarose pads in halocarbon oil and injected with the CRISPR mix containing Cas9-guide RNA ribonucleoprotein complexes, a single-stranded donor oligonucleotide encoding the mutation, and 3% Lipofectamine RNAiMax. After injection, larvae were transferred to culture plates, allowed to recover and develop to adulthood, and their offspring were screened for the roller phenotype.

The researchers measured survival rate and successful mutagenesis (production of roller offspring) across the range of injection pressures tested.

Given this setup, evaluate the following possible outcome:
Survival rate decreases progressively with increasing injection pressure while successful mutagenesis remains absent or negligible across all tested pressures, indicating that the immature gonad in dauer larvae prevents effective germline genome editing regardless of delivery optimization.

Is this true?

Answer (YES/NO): NO